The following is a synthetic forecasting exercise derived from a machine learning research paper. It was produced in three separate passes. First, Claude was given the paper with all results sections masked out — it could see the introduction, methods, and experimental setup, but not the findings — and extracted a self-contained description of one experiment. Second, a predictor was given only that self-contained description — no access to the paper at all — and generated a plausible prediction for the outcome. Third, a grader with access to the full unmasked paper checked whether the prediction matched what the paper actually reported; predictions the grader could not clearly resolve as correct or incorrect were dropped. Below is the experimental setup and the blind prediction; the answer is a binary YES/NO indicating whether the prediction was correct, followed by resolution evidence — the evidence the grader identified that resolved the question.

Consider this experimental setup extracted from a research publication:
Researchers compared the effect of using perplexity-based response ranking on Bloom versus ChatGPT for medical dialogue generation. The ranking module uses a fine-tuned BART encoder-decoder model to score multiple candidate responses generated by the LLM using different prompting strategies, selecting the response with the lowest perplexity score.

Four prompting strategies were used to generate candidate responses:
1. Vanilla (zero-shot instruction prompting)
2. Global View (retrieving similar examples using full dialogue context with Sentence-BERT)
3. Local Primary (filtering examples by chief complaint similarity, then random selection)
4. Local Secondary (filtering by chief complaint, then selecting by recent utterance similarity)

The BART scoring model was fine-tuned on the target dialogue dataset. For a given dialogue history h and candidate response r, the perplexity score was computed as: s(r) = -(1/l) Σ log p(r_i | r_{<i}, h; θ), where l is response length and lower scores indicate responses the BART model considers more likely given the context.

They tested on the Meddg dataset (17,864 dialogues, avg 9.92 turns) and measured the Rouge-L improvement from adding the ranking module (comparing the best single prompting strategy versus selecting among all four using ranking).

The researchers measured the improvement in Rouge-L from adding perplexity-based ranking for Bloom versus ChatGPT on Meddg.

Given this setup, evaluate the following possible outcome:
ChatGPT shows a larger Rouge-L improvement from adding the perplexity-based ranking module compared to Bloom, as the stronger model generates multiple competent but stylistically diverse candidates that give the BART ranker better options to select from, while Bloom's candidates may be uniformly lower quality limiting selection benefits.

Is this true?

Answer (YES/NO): NO